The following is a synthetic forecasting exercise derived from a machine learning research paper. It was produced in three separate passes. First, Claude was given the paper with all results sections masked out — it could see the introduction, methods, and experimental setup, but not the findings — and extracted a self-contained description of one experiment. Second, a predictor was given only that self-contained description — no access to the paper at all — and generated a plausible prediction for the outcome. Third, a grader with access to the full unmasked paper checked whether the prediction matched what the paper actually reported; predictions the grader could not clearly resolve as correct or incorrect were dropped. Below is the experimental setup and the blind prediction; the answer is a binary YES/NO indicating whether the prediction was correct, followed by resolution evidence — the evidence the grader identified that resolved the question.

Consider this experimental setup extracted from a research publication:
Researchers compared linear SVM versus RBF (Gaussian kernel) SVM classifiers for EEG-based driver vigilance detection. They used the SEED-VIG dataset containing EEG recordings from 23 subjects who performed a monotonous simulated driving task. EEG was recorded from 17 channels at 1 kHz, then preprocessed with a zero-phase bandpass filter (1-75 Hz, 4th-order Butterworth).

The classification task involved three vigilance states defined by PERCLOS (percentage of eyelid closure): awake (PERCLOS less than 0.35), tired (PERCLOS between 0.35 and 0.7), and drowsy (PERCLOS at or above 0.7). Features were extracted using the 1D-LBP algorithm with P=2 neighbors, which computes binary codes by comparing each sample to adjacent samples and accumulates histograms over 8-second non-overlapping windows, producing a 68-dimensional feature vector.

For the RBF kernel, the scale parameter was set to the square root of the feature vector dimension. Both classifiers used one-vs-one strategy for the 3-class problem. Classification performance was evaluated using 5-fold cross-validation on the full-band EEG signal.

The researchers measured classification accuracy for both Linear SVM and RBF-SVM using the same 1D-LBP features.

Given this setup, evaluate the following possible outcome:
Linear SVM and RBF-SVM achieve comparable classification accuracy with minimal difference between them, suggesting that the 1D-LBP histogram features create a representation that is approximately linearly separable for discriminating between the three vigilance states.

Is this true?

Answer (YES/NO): NO